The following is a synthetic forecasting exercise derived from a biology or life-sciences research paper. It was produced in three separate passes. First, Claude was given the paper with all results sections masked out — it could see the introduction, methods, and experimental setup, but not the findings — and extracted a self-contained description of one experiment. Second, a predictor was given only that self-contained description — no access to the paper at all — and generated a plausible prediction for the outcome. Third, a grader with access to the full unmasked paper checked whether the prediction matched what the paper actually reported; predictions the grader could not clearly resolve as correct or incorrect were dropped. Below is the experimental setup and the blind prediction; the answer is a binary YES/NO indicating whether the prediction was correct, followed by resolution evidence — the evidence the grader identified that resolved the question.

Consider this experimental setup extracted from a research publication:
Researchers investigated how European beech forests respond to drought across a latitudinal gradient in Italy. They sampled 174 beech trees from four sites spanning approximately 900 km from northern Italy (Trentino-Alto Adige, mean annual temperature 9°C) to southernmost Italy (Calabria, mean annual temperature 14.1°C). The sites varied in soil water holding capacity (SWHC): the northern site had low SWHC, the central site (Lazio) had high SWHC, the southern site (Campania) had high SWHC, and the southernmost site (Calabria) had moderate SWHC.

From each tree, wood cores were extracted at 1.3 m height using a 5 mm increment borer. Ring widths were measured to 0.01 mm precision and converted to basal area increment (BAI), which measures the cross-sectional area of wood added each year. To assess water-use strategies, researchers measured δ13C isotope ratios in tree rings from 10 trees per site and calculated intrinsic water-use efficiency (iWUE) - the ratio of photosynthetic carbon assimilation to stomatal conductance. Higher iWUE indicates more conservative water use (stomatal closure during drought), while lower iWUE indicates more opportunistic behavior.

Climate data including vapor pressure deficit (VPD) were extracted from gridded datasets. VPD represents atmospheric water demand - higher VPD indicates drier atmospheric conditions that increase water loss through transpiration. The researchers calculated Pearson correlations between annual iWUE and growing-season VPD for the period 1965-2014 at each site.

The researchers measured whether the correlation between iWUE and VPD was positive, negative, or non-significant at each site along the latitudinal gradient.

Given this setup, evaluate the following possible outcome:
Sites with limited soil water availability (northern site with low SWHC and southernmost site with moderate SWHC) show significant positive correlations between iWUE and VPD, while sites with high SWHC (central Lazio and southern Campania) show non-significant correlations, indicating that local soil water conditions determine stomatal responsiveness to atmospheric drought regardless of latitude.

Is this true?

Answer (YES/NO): NO